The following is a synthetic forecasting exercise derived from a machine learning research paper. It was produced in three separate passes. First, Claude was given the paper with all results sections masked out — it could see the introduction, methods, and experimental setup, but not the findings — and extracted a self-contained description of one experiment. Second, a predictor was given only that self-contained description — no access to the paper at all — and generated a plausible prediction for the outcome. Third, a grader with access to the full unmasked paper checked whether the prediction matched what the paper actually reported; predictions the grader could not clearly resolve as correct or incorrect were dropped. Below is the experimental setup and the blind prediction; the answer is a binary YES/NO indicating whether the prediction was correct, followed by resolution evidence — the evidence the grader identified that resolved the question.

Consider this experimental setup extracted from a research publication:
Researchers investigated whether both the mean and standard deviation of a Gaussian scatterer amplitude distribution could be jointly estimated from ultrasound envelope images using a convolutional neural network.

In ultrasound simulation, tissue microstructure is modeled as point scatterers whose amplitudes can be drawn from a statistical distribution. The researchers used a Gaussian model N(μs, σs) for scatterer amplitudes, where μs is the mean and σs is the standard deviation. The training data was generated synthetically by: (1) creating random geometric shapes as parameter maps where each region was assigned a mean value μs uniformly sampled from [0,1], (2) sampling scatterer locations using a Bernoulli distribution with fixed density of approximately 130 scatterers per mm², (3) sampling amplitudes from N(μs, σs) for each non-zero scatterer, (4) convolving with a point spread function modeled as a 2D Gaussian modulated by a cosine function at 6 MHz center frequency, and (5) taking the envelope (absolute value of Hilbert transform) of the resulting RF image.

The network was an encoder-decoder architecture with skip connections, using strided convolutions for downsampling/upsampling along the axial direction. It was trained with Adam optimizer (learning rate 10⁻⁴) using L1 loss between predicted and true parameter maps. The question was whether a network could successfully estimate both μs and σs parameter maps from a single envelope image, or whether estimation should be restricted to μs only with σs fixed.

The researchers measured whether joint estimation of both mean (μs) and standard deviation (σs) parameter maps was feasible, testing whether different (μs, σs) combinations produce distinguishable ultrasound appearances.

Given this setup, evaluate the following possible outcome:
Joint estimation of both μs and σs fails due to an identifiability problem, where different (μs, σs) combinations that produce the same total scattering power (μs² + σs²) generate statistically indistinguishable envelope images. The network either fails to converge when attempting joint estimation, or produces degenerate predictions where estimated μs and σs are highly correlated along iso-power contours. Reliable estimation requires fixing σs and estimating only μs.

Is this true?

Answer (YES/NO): YES